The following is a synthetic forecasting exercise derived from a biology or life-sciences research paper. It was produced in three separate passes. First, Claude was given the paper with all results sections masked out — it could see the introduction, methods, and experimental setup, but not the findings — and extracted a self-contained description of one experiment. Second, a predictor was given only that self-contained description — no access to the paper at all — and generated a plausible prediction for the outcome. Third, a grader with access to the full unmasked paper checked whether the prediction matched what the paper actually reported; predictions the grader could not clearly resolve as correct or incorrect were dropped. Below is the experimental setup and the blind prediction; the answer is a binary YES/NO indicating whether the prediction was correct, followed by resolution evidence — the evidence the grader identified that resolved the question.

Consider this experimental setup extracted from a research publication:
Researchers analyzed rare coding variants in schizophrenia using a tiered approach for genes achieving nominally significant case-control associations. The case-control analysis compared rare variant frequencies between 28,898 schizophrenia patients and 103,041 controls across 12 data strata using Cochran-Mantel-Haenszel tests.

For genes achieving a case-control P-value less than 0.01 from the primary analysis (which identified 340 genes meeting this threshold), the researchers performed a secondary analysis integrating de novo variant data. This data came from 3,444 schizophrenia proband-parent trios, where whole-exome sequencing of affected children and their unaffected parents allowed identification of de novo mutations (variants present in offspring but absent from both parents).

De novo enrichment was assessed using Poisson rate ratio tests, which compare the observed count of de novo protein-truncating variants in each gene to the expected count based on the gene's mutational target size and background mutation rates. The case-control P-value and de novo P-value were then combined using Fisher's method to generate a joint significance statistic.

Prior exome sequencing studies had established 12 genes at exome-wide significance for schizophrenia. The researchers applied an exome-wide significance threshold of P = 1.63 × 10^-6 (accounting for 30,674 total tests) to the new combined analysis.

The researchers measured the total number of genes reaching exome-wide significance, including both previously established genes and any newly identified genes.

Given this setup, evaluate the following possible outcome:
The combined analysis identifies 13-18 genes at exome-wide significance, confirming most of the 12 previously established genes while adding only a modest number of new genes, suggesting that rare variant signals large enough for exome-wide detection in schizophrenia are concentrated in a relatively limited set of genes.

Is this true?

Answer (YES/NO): YES